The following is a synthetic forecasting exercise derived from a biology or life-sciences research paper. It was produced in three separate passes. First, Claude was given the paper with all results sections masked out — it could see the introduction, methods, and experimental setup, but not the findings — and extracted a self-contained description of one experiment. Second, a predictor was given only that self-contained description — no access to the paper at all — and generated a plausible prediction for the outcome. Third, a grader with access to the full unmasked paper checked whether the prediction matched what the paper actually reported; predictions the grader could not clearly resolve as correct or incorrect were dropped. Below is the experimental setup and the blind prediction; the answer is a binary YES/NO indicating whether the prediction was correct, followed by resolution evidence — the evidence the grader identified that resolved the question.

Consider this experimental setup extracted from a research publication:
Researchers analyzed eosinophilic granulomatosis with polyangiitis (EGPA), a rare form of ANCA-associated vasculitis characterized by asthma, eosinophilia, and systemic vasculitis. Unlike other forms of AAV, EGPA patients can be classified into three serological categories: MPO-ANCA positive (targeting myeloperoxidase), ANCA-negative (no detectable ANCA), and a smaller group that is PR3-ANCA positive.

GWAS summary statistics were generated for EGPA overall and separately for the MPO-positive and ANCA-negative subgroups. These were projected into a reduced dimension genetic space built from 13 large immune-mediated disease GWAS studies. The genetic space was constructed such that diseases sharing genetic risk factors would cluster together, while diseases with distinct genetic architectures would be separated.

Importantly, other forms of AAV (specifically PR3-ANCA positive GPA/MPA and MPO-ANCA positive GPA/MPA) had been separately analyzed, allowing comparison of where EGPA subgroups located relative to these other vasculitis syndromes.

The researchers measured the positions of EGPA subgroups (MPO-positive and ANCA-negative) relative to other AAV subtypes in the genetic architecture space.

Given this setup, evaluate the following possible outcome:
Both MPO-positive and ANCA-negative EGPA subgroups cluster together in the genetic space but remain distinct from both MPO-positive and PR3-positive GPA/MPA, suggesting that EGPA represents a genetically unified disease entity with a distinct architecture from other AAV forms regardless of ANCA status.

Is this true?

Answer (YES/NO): YES